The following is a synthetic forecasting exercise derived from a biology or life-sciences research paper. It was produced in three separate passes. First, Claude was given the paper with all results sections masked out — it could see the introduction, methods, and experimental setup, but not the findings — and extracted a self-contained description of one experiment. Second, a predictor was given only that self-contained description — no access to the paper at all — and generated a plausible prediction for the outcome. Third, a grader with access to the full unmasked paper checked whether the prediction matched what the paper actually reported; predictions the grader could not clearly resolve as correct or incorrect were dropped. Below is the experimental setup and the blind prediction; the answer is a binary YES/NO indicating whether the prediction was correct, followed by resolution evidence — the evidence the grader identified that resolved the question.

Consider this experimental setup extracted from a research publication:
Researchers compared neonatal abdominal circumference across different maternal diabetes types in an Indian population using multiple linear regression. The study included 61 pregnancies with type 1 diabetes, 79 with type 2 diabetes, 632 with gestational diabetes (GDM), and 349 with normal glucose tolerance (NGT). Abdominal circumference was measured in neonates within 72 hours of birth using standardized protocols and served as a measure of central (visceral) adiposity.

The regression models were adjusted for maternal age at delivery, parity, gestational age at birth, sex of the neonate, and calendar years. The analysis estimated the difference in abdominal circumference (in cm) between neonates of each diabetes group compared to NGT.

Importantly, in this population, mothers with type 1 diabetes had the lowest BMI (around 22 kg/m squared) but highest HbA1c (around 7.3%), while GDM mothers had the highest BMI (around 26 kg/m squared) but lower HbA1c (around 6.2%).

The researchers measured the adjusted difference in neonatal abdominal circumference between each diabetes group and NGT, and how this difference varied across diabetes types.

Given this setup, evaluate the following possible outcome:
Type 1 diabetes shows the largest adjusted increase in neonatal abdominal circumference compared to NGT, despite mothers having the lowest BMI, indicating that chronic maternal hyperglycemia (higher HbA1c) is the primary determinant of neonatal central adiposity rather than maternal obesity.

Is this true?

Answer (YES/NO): YES